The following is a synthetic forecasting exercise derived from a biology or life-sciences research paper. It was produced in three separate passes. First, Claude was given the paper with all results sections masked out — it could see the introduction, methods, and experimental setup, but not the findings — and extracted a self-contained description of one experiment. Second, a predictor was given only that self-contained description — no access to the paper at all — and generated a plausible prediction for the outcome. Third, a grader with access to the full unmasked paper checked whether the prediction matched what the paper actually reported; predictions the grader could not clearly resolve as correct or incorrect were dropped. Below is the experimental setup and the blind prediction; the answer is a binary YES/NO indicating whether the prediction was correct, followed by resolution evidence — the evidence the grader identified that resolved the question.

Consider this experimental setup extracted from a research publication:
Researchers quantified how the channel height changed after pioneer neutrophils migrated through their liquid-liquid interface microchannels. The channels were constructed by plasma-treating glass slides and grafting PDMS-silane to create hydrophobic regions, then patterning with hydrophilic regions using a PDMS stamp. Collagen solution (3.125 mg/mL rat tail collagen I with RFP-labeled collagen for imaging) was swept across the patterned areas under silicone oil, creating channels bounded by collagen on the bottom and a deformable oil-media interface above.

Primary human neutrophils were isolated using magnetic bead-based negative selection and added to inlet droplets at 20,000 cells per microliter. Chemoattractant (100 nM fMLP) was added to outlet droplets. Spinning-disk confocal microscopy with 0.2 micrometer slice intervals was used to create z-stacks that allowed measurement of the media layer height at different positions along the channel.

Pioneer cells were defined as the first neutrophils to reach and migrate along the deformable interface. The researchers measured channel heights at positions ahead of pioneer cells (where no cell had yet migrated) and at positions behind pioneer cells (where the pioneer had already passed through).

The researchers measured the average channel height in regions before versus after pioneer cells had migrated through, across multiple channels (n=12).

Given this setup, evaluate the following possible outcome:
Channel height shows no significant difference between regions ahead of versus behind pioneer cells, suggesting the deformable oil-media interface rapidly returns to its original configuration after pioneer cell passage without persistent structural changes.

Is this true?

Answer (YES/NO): NO